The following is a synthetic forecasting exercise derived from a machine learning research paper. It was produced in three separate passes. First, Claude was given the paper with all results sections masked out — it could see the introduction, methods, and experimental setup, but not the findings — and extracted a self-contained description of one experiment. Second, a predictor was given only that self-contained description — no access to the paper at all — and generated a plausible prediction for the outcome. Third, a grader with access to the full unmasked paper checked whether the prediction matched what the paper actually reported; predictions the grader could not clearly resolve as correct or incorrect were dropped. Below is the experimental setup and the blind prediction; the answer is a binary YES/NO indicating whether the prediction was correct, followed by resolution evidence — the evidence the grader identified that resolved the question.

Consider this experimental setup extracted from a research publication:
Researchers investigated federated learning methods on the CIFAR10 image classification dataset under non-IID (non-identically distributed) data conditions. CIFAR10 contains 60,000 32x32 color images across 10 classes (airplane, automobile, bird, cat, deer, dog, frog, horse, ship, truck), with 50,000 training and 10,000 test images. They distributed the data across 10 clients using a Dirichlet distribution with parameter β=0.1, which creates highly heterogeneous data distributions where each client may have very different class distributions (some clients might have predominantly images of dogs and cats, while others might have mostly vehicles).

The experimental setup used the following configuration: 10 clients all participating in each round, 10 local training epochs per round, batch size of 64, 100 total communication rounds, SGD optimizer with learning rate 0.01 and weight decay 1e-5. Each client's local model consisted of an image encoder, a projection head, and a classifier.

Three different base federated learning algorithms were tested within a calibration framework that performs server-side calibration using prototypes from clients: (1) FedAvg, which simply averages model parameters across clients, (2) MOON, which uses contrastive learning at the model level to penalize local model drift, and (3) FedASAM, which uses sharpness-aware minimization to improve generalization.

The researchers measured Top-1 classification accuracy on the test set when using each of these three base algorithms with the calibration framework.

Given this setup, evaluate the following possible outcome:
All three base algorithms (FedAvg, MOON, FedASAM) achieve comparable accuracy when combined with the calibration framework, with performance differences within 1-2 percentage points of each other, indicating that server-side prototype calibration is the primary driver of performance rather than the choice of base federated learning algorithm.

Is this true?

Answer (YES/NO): YES